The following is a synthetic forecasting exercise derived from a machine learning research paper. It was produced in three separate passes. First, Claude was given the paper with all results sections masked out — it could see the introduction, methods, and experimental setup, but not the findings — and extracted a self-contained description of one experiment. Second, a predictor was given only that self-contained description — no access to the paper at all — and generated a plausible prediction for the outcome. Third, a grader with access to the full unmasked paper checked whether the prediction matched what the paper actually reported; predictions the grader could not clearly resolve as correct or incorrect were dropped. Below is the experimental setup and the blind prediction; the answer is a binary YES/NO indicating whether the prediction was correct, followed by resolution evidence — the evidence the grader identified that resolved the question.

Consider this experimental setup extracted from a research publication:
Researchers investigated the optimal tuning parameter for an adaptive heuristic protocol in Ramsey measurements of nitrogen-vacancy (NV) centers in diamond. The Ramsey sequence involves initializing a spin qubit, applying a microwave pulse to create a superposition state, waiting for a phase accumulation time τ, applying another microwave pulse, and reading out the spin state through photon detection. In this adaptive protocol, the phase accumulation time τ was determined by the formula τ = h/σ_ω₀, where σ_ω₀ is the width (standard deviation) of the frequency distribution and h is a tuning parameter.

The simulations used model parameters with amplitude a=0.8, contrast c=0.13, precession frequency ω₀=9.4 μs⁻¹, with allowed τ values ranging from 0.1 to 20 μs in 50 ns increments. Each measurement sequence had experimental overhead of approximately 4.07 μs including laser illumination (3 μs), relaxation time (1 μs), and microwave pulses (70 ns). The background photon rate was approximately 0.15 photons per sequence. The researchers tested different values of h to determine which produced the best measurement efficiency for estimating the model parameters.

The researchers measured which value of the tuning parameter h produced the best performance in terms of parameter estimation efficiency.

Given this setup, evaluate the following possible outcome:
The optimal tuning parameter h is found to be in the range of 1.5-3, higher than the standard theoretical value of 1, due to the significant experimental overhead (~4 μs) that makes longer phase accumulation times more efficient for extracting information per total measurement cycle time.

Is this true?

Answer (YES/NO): NO